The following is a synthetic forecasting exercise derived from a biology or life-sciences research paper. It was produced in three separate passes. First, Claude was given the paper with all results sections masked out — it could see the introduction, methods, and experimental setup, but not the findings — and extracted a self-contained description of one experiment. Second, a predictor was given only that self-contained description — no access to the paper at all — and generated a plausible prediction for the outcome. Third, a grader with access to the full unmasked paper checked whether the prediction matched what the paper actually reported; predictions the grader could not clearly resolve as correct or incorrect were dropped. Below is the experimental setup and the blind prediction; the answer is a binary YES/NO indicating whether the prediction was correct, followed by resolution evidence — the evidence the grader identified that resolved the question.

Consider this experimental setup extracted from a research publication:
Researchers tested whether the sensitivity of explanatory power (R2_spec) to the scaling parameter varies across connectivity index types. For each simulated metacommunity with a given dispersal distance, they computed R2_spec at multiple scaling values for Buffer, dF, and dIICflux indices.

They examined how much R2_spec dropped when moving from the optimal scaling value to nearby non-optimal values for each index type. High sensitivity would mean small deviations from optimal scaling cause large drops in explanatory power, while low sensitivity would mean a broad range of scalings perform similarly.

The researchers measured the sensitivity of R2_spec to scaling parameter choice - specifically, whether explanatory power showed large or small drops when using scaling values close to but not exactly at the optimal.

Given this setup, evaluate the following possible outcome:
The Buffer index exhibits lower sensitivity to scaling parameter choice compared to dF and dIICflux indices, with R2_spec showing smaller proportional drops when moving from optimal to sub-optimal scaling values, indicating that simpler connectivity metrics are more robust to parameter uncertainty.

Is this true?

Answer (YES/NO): NO